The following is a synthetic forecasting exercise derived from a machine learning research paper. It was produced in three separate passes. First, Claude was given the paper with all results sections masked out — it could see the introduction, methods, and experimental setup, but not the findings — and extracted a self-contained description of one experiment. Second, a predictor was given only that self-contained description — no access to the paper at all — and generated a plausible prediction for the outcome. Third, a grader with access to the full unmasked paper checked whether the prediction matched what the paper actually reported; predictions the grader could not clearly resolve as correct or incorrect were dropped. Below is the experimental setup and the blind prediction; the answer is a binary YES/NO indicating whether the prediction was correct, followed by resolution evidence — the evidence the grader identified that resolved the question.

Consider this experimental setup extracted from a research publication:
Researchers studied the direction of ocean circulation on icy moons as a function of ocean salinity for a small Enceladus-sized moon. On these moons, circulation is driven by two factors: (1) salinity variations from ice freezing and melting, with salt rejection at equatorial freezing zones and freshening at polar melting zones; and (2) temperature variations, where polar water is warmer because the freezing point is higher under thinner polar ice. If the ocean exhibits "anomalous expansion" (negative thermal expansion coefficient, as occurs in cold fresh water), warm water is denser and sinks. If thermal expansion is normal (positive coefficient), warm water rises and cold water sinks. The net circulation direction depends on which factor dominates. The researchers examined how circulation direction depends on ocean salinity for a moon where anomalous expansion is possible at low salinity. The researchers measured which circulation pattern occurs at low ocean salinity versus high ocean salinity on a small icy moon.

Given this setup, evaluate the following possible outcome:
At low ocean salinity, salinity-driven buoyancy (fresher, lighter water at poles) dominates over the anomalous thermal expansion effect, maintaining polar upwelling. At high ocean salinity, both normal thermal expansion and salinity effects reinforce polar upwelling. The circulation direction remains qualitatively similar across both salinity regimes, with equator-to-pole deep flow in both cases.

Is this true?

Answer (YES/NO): NO